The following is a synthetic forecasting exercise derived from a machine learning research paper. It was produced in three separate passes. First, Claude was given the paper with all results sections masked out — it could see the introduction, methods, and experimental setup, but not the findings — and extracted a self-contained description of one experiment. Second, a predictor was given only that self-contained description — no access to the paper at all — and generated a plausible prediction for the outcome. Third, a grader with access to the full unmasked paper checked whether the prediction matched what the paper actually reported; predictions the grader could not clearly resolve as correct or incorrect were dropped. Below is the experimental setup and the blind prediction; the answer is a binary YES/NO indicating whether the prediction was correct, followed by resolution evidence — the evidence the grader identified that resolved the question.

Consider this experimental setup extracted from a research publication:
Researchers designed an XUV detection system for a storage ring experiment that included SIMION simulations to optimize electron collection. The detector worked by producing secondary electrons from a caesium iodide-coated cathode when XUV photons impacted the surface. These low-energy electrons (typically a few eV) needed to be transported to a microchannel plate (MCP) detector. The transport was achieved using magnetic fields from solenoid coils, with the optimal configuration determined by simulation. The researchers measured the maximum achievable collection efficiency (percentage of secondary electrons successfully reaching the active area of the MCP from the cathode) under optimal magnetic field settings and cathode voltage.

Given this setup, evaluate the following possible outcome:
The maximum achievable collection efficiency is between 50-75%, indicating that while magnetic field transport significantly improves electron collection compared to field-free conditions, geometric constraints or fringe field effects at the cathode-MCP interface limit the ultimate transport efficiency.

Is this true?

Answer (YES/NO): NO